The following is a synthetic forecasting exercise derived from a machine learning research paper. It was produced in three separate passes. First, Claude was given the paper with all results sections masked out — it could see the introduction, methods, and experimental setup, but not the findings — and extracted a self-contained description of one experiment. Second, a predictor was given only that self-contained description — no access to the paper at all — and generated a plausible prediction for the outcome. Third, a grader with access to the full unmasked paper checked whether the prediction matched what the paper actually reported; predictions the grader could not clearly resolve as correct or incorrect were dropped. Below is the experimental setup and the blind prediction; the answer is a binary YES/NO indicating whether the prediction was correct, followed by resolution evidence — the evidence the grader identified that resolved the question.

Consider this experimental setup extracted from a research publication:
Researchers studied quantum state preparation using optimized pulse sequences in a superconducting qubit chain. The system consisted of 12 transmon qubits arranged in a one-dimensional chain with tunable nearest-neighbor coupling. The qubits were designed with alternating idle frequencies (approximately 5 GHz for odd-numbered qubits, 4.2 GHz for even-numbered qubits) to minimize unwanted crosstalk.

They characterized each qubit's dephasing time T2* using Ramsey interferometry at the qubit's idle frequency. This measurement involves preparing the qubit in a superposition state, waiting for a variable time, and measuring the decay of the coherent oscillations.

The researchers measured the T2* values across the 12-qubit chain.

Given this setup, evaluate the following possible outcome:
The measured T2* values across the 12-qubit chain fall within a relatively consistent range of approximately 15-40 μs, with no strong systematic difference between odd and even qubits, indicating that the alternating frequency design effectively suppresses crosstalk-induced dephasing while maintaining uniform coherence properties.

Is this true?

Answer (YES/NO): NO